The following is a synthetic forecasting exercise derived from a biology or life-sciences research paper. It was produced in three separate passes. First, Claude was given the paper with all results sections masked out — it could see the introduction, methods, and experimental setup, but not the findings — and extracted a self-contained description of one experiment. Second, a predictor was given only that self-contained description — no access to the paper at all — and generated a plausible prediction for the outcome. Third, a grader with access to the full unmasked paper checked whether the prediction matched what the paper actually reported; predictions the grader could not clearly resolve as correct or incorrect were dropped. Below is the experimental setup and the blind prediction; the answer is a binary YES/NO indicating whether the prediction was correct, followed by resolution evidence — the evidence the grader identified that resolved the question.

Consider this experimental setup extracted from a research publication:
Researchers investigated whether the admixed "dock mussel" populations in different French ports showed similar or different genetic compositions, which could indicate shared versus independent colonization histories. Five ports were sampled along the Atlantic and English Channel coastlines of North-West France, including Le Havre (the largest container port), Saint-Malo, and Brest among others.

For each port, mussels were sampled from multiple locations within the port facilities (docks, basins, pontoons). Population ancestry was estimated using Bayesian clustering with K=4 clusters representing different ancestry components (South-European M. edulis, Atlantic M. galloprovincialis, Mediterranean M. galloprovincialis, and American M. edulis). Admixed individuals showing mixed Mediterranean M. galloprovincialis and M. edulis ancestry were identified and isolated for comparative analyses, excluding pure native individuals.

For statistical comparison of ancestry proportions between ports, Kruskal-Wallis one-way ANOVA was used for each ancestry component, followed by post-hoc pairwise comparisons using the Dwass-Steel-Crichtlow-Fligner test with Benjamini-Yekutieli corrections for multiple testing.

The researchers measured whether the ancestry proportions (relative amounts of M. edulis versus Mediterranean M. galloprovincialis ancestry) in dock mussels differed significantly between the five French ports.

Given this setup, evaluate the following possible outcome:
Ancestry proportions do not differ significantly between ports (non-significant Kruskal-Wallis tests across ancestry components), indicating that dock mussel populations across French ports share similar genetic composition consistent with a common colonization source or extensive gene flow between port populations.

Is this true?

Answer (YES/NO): NO